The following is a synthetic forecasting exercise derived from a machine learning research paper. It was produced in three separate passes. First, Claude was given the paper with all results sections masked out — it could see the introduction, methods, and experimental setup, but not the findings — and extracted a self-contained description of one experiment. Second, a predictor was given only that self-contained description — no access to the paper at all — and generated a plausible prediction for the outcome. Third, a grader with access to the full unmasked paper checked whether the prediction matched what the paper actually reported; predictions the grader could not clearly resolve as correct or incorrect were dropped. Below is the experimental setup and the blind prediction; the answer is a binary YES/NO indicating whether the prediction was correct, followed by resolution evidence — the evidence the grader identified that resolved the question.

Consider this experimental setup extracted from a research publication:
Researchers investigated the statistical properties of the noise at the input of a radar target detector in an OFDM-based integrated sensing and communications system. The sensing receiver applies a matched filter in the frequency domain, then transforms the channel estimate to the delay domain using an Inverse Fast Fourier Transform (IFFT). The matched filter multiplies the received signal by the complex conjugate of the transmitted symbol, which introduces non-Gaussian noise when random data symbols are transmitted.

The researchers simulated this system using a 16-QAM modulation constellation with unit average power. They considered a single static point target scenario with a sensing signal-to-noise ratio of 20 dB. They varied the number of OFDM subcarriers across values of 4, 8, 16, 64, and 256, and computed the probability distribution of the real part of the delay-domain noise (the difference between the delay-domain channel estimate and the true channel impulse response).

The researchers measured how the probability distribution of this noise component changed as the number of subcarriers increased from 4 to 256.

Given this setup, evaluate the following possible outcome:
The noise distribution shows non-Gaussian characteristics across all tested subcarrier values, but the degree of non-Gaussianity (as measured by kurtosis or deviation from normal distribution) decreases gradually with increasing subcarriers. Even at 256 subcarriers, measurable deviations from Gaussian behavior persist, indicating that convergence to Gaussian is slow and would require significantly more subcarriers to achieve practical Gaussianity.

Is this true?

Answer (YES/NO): NO